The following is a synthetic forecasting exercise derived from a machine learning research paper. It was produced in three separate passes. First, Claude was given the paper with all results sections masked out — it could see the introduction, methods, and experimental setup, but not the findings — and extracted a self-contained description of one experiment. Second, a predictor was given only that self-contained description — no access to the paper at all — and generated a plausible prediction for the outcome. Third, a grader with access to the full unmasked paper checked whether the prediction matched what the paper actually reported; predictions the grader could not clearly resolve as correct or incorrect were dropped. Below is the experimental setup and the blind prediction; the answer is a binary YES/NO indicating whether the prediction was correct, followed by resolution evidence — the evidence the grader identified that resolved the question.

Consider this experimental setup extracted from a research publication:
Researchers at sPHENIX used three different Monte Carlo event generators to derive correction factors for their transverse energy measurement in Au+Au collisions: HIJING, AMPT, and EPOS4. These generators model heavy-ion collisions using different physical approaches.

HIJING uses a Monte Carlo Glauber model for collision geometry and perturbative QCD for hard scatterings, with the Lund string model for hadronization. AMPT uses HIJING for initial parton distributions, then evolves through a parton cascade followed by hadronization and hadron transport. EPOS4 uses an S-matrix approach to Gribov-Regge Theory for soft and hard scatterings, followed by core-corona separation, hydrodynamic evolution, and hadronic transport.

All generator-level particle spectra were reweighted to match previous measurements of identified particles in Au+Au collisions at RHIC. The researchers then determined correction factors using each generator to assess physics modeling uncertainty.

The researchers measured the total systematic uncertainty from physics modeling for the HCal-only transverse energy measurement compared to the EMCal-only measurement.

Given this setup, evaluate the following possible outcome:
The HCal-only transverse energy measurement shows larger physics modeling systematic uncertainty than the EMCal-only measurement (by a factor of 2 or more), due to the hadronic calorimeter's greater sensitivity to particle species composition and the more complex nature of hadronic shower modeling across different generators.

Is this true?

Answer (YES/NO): NO